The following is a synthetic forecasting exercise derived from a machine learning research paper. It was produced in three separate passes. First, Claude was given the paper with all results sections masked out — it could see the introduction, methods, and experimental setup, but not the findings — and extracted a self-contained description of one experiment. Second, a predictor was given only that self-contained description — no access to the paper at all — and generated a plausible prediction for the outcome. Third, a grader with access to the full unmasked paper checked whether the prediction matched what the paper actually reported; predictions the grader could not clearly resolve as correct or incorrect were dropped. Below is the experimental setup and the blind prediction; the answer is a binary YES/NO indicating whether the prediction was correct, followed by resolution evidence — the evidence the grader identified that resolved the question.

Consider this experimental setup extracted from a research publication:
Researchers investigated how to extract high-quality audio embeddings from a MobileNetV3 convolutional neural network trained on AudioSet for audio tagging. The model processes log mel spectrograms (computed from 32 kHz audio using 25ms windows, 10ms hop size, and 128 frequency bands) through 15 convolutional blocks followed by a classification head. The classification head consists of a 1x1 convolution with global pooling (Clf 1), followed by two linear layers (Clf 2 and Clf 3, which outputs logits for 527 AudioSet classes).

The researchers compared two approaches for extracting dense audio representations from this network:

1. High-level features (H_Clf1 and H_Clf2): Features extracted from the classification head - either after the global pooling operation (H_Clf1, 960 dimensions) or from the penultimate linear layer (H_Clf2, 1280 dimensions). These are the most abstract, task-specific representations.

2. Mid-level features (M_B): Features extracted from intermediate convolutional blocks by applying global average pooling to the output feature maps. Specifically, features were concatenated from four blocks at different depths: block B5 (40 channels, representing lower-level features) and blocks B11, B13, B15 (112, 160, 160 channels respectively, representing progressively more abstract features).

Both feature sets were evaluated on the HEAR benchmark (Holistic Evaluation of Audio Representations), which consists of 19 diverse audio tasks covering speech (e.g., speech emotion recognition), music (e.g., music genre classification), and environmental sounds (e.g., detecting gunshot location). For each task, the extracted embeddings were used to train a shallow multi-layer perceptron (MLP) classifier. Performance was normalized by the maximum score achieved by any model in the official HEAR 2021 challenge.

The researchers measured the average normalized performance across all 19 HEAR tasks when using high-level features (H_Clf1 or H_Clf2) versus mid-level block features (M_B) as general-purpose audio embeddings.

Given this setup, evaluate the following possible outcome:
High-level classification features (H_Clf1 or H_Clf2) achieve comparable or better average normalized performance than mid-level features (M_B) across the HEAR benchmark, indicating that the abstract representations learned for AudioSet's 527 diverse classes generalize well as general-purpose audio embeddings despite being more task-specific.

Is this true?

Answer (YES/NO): NO